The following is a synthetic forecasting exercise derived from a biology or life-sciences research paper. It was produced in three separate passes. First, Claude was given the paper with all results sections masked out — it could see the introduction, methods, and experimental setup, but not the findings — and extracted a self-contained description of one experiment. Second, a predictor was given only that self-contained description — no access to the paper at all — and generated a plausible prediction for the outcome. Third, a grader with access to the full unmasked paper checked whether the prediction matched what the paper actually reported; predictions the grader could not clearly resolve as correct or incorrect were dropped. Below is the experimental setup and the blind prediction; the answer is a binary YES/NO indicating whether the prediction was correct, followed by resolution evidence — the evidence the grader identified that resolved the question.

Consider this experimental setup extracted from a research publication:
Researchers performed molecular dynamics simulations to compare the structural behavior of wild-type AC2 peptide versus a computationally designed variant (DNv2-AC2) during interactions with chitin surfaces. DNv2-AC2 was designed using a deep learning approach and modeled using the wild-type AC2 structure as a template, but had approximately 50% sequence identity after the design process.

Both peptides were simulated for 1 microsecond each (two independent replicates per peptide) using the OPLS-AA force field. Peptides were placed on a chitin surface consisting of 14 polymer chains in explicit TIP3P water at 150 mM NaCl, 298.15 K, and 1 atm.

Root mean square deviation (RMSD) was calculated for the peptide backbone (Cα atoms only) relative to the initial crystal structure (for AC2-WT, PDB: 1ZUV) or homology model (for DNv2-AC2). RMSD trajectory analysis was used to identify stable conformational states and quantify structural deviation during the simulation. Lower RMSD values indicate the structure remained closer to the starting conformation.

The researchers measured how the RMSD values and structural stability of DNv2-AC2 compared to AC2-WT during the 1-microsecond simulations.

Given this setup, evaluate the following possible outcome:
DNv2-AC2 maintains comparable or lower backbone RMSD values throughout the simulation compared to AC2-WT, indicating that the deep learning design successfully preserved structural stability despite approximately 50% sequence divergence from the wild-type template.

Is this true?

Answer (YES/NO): NO